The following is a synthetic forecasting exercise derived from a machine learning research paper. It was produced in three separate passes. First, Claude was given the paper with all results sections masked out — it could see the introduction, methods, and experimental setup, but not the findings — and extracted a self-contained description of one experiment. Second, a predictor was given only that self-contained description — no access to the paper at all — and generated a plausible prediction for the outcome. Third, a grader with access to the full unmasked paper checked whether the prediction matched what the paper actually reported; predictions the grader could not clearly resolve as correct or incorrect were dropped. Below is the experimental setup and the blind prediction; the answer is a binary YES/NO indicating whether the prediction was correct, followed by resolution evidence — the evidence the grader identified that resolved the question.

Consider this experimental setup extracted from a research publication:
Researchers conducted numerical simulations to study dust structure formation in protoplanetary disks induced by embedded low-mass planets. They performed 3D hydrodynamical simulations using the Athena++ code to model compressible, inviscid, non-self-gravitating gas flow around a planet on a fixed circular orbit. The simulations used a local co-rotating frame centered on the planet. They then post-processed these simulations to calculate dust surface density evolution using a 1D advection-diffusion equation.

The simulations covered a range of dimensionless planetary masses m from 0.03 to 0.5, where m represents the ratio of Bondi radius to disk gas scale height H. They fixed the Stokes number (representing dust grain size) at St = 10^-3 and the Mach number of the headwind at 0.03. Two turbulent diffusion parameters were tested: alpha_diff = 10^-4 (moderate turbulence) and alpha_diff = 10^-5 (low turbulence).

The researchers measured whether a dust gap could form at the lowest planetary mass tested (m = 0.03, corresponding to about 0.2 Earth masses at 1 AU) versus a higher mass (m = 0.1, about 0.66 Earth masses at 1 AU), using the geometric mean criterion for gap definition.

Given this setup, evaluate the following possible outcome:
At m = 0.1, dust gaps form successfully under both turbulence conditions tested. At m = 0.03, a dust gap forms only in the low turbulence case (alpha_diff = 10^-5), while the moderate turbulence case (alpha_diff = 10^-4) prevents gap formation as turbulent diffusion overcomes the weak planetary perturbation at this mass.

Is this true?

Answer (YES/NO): NO